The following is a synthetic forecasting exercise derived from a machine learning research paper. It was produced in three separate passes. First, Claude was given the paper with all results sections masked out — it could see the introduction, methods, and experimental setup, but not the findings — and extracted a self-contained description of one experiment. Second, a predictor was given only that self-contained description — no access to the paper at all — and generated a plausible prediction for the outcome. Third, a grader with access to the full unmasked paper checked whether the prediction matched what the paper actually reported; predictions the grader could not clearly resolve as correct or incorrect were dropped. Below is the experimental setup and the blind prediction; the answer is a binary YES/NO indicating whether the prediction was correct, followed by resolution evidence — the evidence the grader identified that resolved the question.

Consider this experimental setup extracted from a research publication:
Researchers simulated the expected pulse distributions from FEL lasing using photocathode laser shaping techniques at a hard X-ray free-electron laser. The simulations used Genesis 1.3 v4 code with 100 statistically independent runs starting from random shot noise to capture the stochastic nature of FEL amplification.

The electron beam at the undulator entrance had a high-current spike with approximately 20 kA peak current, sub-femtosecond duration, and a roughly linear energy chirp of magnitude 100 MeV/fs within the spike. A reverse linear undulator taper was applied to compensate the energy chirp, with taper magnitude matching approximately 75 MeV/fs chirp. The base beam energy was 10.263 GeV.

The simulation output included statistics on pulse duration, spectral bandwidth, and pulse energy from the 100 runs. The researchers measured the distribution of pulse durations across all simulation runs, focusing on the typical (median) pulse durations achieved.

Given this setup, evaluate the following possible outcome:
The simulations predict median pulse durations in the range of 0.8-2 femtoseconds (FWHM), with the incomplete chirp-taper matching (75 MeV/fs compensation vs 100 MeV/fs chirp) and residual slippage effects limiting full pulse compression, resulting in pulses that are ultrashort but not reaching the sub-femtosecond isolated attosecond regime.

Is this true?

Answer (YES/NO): NO